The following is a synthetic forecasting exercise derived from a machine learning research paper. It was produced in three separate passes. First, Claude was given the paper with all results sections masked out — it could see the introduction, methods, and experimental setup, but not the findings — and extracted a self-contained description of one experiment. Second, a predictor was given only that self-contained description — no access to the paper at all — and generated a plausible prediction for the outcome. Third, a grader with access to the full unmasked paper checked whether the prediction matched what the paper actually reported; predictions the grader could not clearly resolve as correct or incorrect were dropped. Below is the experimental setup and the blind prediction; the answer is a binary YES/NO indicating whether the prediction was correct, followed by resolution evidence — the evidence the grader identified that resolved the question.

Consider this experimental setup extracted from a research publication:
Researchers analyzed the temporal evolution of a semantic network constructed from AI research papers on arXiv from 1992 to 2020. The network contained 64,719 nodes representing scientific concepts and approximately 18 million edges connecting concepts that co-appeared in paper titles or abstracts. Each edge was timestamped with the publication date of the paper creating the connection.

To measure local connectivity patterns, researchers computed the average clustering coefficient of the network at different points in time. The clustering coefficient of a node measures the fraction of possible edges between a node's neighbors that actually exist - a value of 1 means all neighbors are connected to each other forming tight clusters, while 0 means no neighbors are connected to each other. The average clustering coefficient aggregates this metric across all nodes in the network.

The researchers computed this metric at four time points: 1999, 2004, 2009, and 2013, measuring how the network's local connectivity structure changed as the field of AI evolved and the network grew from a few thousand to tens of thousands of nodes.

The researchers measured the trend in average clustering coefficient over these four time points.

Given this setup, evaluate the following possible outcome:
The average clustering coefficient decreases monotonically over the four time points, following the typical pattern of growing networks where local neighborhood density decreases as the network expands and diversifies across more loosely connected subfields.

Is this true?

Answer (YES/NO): YES